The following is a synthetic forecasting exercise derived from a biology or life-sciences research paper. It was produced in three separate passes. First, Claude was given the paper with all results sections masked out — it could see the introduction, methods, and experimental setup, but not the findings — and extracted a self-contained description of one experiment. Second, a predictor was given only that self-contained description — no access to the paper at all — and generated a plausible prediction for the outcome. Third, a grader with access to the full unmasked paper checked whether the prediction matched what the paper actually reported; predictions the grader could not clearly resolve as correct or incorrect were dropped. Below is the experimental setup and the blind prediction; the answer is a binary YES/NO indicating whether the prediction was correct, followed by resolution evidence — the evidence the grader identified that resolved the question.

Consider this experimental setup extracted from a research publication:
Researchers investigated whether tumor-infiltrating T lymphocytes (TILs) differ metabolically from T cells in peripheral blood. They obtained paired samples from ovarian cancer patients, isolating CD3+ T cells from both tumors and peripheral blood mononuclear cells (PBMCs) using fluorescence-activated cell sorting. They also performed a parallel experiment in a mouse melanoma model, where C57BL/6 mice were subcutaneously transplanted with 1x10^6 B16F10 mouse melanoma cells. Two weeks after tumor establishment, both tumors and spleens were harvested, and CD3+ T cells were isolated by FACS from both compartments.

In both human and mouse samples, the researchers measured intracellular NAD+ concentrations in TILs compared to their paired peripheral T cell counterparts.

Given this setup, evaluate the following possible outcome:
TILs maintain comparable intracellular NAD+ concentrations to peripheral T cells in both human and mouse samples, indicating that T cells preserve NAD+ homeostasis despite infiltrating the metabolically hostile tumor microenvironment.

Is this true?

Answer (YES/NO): NO